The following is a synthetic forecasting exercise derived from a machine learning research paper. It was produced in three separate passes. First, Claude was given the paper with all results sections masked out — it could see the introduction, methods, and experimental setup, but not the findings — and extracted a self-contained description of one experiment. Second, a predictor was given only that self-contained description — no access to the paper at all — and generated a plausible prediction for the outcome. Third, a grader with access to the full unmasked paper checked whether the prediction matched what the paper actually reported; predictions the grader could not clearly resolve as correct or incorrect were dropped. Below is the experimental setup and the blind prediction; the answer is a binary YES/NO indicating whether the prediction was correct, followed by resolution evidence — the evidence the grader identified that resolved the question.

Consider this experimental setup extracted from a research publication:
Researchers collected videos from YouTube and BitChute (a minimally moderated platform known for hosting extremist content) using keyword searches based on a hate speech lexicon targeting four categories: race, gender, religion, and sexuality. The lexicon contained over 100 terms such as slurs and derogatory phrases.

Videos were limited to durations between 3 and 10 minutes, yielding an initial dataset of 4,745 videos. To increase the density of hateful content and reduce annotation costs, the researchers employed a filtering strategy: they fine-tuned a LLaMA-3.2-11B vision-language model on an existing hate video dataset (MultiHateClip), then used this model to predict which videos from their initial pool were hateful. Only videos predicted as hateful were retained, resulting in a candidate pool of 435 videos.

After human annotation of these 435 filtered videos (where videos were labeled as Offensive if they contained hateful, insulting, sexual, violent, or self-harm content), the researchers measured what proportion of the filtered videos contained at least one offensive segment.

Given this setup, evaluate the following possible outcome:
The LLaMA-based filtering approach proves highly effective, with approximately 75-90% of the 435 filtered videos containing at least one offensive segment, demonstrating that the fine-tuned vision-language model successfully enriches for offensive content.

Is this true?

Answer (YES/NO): YES